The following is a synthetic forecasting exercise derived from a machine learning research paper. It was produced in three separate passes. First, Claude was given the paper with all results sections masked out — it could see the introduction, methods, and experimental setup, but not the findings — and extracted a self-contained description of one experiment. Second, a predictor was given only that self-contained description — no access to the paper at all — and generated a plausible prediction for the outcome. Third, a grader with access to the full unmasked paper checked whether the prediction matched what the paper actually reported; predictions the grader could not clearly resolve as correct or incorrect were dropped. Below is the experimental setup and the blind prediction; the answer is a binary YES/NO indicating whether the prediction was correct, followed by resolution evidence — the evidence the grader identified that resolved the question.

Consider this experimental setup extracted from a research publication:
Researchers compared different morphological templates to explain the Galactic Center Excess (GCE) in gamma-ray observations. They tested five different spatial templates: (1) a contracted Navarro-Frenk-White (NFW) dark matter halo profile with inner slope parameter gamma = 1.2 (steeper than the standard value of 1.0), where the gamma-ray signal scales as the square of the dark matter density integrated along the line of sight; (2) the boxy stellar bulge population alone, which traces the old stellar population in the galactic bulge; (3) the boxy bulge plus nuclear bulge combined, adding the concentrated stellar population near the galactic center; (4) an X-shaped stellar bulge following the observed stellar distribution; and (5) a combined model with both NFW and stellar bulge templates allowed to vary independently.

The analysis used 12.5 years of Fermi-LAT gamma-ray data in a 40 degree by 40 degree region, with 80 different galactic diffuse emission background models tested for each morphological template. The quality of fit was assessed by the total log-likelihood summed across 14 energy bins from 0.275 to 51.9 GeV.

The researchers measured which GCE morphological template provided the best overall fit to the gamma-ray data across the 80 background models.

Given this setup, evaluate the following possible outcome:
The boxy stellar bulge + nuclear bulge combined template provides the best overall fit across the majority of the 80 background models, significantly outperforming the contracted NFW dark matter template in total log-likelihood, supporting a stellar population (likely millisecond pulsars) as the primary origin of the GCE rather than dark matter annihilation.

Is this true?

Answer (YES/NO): NO